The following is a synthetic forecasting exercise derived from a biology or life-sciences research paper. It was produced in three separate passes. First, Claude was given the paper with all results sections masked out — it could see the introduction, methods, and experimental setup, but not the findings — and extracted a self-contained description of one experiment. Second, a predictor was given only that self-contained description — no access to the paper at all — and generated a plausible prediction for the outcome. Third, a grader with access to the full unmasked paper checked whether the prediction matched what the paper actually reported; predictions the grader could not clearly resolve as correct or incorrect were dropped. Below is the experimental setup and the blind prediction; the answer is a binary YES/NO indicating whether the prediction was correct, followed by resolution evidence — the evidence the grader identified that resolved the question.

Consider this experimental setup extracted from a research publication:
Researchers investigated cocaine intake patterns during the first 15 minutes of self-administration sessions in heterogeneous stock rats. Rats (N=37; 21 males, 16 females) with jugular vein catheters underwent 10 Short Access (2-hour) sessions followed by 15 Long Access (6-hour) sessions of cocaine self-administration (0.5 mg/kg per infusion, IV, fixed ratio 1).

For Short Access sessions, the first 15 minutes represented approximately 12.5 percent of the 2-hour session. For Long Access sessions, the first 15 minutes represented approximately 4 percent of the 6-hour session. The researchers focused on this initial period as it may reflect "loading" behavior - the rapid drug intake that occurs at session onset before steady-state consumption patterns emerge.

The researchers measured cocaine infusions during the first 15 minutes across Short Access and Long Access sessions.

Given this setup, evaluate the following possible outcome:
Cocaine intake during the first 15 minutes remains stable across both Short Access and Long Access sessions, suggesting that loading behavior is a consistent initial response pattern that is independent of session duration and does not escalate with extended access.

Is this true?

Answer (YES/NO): NO